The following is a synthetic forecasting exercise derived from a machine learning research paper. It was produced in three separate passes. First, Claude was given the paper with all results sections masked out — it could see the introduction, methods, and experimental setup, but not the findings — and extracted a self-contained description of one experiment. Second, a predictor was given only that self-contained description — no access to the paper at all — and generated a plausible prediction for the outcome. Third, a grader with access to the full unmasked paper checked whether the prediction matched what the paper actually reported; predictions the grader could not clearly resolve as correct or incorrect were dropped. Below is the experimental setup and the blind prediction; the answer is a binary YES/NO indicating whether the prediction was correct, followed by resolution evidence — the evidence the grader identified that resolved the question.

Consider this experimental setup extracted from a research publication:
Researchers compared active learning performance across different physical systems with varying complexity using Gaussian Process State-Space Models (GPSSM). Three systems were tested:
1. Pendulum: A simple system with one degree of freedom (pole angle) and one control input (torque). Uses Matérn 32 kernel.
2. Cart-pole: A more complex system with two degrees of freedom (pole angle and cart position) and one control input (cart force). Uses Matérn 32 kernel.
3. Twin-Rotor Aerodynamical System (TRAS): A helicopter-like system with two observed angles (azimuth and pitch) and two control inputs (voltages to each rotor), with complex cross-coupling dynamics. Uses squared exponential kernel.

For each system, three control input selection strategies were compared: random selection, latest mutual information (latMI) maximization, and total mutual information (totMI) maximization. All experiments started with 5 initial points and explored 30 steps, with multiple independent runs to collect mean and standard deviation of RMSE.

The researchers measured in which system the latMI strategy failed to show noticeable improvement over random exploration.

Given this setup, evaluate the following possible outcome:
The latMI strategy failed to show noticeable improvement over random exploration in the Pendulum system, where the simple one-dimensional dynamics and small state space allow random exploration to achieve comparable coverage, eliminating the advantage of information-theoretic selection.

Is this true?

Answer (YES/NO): NO